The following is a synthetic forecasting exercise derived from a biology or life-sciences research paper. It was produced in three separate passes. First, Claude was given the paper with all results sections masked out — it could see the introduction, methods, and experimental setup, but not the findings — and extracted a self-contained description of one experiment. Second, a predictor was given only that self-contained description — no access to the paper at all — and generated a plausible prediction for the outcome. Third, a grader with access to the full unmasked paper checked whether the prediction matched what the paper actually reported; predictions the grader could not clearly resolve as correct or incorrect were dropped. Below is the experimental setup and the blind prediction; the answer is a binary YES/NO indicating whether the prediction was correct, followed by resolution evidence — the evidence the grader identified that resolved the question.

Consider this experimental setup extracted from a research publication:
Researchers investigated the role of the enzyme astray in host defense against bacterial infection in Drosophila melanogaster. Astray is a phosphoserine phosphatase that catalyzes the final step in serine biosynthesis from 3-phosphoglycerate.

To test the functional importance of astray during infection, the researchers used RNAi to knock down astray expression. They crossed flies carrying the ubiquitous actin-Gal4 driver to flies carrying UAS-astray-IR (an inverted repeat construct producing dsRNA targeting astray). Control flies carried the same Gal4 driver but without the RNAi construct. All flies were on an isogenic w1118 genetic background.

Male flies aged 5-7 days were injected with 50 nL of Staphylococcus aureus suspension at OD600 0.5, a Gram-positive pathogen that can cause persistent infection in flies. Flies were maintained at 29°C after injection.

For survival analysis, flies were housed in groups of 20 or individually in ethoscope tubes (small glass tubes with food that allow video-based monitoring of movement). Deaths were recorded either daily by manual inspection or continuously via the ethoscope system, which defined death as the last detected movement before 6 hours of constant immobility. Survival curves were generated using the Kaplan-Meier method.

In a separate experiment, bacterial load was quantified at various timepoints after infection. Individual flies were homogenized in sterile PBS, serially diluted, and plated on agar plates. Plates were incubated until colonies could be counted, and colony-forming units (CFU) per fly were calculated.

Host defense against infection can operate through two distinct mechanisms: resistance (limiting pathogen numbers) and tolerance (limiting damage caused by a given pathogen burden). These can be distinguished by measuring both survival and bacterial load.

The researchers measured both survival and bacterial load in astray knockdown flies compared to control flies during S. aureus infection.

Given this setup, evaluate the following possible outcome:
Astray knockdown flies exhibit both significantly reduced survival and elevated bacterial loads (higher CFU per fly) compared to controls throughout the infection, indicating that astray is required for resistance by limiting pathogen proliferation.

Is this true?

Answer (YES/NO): NO